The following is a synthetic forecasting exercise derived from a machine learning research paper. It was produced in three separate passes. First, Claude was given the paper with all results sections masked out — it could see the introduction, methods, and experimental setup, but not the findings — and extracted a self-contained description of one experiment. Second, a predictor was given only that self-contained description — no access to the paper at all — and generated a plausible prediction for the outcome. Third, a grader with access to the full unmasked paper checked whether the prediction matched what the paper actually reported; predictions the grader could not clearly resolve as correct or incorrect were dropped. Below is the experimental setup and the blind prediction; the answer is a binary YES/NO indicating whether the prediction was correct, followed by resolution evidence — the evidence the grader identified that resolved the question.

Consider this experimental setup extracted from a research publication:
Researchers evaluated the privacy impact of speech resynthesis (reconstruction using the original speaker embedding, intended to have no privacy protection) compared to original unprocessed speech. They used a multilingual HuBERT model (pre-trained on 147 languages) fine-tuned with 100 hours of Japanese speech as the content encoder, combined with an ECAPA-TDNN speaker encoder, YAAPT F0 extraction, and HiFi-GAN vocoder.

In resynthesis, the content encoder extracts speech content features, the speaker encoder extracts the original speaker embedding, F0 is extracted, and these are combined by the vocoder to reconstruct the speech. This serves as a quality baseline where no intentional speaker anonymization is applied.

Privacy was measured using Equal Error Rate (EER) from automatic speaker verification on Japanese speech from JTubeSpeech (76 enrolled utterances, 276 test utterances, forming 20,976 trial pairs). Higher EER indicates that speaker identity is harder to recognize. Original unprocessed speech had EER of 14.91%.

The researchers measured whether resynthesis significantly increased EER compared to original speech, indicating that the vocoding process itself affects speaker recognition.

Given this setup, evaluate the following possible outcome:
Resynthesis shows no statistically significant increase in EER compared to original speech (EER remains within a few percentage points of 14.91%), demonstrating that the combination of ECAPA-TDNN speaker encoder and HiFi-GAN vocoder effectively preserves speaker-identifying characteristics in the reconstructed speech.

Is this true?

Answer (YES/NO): NO